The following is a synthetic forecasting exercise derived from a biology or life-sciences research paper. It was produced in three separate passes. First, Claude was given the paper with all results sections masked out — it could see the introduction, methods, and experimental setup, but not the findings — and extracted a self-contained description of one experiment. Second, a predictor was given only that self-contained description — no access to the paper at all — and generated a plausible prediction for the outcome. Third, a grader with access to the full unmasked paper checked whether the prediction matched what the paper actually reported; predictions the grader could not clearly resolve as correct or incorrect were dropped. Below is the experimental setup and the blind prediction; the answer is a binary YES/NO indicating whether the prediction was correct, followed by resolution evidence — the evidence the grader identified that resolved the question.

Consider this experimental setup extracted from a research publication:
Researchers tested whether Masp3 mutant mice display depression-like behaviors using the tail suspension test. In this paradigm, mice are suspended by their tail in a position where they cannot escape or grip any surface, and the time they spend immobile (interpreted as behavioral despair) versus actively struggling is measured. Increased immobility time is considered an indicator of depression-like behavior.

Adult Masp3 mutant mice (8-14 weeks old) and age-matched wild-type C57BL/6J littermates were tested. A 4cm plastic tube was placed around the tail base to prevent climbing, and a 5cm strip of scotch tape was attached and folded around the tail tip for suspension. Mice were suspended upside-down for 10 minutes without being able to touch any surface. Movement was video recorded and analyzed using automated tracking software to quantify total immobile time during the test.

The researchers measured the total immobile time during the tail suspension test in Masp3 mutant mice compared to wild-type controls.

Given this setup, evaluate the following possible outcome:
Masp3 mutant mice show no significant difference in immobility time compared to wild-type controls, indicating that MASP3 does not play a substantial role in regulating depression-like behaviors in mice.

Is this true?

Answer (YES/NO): YES